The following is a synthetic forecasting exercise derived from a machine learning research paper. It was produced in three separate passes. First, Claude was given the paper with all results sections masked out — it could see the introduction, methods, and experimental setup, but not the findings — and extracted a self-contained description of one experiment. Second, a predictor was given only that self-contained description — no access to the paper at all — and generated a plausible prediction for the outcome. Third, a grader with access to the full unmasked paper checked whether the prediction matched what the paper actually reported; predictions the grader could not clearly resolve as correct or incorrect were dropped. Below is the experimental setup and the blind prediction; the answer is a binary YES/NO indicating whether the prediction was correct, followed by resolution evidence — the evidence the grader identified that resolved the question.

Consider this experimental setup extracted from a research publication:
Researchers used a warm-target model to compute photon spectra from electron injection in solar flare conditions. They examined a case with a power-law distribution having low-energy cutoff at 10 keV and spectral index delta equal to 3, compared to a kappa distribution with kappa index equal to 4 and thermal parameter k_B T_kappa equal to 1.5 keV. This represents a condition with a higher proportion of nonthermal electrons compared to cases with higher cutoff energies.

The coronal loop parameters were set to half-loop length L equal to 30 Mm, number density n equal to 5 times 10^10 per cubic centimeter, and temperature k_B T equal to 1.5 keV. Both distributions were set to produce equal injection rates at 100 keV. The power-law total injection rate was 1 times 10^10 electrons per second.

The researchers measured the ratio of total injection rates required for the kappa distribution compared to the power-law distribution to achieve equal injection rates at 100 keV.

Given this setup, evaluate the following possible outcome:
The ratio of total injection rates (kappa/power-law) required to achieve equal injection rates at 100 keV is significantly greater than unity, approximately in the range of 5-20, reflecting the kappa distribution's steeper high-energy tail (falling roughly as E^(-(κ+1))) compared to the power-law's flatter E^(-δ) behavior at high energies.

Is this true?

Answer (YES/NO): NO